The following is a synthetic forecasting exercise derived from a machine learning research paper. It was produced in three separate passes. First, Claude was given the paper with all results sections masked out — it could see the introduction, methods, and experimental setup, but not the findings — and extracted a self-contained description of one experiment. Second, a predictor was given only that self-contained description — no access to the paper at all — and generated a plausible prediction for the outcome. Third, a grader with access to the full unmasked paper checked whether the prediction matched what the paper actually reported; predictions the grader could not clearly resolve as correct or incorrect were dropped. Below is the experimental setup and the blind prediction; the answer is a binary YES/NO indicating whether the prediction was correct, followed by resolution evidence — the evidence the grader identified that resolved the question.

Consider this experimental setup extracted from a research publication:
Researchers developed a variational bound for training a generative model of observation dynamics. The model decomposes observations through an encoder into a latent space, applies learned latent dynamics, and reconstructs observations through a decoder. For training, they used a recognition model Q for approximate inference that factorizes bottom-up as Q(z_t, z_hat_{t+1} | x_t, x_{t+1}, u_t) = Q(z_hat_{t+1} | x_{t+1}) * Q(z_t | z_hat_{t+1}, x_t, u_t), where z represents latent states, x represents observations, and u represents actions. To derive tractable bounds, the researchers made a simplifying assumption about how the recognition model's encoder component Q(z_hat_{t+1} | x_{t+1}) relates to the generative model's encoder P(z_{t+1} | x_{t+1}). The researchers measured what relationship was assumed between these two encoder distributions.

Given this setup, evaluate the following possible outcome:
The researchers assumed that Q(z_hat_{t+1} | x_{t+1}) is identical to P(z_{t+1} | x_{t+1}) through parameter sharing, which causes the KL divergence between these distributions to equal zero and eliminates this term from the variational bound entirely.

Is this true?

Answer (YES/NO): NO